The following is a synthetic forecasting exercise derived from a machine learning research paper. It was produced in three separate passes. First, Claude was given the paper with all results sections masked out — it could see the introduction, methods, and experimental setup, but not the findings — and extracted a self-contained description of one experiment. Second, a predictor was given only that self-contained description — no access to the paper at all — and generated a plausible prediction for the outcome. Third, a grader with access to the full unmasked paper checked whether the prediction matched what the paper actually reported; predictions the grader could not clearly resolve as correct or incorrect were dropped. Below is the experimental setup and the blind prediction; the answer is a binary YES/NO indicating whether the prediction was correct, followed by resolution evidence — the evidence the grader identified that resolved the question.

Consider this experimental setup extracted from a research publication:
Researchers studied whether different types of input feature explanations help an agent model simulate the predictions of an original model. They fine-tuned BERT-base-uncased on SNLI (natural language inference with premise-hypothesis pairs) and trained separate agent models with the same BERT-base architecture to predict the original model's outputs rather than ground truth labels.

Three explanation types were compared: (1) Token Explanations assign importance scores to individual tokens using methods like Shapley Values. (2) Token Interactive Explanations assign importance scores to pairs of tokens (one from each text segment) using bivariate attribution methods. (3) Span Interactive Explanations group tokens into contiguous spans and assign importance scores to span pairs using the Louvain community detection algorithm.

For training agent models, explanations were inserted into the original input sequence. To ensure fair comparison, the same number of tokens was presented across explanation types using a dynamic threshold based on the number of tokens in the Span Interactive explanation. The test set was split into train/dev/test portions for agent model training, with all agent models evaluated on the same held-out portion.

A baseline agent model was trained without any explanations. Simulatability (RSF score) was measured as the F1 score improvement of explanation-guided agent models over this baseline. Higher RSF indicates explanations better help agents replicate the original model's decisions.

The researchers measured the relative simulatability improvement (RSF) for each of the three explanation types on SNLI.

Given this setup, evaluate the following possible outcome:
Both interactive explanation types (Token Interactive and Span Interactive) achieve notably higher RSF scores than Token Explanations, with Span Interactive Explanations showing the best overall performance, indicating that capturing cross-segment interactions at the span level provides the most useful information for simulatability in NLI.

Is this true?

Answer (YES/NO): NO